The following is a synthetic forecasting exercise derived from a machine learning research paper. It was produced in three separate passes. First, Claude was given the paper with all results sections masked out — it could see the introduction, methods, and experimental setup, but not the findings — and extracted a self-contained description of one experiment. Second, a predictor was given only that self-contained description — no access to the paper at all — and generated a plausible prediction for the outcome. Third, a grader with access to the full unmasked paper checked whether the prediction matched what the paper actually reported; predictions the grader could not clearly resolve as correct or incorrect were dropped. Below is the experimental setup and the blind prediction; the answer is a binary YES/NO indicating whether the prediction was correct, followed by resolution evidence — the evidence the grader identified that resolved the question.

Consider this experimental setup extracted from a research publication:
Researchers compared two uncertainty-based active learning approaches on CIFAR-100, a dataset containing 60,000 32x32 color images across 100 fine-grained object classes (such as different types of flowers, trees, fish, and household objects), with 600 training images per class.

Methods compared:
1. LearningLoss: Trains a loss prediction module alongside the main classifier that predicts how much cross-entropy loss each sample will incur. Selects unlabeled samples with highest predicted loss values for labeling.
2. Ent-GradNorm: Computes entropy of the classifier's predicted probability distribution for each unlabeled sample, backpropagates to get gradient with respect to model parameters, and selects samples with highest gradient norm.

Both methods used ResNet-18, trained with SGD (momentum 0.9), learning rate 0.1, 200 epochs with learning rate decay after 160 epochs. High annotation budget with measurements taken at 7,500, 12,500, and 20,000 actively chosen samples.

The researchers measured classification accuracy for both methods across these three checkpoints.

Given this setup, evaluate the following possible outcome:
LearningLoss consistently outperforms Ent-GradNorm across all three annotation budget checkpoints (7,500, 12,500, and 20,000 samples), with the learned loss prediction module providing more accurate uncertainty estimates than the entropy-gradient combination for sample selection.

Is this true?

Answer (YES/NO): NO